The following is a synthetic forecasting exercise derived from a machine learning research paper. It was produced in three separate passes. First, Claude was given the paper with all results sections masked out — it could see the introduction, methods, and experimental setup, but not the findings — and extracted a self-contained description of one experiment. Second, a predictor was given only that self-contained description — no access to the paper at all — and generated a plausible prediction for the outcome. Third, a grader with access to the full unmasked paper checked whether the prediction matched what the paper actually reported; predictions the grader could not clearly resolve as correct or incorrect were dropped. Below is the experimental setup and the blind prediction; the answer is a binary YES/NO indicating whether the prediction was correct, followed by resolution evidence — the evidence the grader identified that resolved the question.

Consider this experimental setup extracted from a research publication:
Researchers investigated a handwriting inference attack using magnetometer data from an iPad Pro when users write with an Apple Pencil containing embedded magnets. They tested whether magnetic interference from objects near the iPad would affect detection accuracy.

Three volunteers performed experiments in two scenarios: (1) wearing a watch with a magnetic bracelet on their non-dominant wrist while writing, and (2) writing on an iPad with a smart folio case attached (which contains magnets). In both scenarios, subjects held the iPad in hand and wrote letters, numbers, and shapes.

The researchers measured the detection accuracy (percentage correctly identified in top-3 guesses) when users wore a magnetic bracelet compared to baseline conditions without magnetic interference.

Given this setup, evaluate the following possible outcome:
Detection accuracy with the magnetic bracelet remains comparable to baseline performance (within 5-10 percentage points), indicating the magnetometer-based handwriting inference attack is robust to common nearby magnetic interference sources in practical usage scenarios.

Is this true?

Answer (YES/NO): YES